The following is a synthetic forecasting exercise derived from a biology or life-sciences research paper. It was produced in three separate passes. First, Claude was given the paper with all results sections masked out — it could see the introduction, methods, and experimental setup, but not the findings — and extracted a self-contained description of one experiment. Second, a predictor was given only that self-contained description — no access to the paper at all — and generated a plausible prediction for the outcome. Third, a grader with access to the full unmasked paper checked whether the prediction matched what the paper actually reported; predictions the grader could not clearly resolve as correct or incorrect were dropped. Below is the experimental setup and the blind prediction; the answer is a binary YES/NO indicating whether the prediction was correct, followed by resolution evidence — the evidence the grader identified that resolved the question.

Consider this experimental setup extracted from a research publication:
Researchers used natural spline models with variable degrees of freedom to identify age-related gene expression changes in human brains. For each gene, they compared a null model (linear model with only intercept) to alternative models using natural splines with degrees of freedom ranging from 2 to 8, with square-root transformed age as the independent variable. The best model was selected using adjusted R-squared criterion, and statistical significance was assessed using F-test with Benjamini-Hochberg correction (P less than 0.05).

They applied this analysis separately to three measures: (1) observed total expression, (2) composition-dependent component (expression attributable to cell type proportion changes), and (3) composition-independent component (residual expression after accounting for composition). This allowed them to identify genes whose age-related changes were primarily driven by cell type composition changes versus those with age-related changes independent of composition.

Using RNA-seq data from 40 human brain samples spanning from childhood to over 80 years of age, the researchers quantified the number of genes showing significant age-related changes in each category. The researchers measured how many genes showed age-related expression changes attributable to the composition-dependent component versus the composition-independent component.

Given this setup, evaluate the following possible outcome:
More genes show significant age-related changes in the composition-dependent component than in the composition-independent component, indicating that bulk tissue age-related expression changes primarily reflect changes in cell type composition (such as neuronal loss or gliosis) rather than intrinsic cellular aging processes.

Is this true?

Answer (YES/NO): YES